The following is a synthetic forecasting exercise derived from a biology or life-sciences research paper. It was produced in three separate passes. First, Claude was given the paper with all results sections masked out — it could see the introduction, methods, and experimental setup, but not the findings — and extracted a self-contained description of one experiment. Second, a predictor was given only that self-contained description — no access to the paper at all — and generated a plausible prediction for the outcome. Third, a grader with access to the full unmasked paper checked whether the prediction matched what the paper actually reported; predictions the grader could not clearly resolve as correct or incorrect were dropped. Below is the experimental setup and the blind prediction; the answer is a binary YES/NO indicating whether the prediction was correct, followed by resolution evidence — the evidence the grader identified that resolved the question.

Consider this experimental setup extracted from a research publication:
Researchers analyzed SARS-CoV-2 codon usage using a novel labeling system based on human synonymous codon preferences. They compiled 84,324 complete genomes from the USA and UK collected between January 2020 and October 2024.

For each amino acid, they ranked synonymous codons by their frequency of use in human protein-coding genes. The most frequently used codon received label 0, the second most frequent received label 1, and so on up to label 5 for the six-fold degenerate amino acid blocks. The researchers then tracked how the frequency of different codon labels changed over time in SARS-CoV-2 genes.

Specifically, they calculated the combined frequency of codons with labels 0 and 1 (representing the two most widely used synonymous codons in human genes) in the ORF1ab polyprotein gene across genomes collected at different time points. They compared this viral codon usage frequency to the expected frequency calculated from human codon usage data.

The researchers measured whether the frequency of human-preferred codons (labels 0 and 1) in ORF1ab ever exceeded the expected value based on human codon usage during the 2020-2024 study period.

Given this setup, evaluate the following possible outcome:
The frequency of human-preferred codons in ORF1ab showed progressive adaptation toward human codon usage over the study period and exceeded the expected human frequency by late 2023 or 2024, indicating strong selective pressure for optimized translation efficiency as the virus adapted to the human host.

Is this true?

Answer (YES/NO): NO